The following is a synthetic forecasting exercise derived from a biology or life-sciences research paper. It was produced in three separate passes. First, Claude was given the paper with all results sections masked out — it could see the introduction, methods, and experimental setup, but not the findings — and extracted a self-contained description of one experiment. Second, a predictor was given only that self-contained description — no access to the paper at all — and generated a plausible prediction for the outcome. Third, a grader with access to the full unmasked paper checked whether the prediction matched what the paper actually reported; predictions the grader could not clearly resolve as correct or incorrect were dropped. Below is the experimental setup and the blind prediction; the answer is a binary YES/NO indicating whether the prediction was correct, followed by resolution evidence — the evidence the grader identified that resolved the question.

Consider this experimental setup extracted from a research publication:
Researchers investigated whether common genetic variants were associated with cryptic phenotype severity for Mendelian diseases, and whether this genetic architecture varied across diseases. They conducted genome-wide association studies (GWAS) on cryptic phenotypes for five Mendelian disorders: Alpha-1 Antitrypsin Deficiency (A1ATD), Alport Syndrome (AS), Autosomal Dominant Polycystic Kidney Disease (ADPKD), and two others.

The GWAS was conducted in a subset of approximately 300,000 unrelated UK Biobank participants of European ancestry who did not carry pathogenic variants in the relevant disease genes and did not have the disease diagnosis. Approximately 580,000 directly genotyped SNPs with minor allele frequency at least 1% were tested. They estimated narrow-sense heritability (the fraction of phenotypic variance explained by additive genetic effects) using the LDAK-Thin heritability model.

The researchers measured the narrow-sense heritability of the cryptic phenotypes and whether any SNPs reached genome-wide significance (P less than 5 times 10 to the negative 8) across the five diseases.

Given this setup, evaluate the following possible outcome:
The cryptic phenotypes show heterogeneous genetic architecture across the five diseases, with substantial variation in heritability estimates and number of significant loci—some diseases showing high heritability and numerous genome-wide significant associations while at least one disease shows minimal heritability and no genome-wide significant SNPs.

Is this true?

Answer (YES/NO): YES